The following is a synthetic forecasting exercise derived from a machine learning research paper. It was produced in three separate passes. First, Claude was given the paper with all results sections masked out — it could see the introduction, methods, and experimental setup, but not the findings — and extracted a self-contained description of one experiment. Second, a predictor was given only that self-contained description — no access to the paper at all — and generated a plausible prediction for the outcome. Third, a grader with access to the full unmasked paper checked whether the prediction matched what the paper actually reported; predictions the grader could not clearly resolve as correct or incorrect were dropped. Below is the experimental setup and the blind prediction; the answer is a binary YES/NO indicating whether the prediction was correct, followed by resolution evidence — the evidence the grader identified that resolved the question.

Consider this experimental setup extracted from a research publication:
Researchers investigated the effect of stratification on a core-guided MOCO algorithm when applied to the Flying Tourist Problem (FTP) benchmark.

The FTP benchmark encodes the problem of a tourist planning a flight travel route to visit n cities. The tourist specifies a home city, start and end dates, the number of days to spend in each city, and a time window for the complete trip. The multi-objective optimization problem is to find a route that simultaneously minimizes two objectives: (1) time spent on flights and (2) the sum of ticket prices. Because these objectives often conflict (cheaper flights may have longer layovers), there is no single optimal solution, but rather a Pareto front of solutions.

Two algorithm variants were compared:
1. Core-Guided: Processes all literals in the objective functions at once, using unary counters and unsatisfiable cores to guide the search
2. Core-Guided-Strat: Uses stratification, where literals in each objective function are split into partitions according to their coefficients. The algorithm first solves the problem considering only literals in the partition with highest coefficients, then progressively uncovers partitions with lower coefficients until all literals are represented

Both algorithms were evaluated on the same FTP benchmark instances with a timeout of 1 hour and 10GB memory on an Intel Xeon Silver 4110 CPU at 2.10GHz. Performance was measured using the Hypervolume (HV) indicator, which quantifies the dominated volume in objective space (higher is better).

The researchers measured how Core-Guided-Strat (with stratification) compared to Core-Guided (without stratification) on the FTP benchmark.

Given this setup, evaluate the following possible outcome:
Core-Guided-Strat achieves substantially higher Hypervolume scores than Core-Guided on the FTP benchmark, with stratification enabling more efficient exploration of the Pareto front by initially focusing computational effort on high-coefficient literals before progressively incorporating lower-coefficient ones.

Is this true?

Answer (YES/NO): YES